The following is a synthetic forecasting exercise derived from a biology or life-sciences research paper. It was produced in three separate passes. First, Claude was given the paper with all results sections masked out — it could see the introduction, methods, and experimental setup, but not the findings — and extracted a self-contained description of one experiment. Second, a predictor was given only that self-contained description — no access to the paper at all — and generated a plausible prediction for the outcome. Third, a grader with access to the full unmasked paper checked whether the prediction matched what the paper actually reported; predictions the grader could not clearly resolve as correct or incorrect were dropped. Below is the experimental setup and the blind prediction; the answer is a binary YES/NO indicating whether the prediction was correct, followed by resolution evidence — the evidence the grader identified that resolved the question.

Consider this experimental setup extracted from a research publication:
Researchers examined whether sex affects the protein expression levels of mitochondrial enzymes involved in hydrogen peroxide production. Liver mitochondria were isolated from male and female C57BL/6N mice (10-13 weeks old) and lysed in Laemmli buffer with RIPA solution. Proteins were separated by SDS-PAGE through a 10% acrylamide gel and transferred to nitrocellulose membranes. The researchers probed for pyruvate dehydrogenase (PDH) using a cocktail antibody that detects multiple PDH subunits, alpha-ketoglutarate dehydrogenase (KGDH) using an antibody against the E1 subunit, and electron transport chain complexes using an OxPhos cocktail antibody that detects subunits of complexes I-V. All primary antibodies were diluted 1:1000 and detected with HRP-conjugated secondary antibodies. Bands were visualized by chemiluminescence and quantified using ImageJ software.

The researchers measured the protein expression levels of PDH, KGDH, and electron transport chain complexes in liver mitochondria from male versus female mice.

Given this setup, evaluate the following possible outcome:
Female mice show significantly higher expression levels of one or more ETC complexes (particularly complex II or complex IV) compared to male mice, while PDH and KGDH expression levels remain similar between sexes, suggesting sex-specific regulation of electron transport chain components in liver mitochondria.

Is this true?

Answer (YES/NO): NO